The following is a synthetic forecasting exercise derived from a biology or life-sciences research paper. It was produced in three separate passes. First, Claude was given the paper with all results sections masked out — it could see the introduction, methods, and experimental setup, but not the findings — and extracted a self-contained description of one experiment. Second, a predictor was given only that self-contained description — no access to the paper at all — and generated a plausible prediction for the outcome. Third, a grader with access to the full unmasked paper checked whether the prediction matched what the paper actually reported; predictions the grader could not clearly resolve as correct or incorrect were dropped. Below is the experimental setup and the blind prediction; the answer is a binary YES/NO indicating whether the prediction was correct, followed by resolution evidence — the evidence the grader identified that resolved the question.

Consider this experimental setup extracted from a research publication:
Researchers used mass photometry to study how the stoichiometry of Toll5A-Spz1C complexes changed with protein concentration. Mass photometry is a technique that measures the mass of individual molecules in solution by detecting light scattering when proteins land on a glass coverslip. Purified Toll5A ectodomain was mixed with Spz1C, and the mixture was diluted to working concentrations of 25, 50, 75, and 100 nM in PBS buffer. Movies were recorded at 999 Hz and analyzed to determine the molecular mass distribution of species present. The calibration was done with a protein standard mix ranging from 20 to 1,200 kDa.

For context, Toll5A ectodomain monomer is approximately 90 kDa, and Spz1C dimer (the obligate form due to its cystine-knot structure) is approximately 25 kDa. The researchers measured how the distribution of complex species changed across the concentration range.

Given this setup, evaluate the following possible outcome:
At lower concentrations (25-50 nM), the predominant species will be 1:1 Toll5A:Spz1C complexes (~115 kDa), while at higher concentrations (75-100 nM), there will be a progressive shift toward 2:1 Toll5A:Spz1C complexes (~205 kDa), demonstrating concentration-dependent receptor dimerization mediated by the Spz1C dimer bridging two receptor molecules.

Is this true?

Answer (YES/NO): NO